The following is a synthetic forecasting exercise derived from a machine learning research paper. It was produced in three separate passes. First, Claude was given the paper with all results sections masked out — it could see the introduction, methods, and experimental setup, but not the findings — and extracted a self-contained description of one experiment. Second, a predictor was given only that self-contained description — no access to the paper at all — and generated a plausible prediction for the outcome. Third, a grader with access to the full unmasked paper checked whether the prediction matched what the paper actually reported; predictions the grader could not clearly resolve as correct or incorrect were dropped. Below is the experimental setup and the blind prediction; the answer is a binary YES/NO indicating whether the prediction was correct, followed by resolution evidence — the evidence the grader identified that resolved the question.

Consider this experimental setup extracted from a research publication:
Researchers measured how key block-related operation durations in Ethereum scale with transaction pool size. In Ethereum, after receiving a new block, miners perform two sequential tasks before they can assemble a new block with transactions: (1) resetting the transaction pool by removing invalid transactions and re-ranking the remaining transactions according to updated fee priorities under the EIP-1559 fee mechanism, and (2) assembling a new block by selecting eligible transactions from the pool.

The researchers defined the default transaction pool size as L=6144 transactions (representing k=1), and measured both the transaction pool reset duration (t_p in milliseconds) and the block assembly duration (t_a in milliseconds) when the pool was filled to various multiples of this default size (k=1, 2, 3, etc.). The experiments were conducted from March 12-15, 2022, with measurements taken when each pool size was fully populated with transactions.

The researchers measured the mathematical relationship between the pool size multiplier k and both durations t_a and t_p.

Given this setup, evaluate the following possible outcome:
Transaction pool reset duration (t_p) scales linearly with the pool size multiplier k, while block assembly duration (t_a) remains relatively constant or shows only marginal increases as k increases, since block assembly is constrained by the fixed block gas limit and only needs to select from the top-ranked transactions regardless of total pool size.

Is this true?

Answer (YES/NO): NO